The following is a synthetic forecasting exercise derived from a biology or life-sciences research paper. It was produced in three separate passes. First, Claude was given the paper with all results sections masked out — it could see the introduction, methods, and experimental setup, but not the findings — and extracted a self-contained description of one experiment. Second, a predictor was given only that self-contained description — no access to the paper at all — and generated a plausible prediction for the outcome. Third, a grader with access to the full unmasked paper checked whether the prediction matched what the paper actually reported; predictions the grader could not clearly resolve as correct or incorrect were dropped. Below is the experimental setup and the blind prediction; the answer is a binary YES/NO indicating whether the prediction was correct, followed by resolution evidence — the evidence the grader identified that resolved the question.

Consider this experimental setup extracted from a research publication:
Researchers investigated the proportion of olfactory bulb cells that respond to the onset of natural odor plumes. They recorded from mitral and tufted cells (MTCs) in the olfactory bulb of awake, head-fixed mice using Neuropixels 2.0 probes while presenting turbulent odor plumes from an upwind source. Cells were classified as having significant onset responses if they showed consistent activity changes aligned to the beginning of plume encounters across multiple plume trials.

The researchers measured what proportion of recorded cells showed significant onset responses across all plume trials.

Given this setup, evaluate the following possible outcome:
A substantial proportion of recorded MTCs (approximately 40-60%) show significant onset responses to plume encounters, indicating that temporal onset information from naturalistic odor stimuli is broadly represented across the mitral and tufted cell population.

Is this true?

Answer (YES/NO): NO